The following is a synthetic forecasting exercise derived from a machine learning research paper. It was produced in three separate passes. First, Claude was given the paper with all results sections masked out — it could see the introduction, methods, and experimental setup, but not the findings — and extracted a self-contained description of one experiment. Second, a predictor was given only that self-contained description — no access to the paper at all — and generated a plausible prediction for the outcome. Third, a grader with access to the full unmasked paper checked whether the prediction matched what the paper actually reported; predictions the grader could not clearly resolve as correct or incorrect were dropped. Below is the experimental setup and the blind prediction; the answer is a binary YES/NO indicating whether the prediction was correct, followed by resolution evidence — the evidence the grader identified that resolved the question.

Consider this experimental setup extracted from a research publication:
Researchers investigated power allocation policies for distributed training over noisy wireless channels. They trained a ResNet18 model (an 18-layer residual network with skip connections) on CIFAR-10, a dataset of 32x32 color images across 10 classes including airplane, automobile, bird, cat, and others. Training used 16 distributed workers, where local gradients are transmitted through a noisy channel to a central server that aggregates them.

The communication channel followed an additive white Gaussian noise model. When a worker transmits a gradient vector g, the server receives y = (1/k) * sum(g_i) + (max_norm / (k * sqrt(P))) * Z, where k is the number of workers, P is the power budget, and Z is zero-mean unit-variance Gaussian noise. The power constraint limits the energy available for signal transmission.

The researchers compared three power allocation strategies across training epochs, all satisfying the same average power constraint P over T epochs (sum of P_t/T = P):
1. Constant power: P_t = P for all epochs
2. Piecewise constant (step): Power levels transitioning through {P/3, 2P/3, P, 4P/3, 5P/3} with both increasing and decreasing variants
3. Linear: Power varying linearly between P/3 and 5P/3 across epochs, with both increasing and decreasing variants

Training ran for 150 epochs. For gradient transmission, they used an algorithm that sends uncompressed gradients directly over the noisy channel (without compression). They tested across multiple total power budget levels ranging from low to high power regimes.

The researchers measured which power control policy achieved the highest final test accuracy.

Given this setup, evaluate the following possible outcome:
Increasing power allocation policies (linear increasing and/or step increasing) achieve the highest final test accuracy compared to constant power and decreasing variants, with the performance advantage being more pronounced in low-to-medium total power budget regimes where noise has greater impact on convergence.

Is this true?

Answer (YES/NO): NO